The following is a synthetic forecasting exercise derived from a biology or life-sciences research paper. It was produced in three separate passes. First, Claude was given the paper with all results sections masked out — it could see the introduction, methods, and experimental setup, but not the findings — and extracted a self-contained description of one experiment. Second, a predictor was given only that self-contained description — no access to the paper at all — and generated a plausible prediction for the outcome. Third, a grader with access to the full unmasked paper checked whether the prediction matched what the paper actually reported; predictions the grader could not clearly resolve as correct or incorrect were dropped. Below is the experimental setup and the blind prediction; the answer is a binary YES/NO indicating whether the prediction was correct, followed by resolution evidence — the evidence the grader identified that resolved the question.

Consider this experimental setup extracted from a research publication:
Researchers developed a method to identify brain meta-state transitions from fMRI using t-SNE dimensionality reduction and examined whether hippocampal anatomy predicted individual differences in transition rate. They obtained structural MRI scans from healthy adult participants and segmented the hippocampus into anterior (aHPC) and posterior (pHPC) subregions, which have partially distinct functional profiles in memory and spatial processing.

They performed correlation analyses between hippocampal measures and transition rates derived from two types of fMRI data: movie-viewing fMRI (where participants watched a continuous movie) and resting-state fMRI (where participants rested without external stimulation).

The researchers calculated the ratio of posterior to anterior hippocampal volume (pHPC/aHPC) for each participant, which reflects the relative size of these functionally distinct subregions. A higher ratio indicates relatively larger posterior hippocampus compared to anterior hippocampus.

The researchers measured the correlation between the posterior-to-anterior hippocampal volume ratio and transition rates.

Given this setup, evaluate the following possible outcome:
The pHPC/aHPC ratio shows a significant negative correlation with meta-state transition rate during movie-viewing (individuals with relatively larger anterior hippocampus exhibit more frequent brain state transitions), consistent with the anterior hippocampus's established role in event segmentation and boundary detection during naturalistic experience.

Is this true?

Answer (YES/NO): NO